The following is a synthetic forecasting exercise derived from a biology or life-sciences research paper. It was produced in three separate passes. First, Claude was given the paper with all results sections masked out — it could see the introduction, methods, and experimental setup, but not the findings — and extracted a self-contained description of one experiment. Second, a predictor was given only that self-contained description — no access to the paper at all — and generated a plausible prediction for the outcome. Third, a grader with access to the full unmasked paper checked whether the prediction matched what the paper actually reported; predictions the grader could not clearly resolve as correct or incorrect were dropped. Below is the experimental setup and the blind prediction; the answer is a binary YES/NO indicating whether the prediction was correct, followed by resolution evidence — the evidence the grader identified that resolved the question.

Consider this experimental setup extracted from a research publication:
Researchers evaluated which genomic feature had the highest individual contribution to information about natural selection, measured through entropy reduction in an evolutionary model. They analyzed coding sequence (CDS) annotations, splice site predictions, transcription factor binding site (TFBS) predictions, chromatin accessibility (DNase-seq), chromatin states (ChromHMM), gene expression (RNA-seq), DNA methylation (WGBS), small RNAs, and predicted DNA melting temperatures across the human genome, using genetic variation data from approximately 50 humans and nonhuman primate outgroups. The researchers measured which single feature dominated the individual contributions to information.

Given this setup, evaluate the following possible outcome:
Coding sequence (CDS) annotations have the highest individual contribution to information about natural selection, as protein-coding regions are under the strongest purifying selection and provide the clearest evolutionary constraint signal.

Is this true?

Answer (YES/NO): YES